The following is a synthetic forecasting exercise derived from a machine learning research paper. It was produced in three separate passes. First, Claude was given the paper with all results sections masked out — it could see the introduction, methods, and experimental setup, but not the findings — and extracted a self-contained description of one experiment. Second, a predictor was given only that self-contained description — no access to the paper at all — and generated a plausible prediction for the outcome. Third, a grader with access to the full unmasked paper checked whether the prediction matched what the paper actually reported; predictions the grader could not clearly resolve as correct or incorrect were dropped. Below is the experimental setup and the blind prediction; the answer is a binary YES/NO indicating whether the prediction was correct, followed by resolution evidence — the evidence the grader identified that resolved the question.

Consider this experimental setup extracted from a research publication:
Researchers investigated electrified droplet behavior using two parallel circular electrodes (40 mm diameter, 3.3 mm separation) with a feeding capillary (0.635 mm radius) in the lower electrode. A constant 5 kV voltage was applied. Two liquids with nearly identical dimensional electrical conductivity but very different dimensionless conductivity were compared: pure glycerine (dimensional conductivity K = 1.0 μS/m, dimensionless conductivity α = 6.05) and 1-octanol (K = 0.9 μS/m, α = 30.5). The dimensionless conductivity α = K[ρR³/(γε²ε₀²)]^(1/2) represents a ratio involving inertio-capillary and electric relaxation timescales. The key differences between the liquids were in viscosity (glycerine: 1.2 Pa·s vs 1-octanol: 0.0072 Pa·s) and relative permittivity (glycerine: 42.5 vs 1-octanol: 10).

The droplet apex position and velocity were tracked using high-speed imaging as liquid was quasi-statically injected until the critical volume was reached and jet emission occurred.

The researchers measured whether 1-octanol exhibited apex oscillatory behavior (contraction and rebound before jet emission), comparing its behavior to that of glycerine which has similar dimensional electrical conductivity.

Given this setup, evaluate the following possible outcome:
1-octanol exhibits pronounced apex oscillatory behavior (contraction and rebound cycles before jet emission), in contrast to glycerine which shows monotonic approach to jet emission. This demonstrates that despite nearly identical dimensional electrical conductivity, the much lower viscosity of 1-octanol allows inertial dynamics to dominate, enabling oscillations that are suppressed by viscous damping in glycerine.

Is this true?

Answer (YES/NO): NO